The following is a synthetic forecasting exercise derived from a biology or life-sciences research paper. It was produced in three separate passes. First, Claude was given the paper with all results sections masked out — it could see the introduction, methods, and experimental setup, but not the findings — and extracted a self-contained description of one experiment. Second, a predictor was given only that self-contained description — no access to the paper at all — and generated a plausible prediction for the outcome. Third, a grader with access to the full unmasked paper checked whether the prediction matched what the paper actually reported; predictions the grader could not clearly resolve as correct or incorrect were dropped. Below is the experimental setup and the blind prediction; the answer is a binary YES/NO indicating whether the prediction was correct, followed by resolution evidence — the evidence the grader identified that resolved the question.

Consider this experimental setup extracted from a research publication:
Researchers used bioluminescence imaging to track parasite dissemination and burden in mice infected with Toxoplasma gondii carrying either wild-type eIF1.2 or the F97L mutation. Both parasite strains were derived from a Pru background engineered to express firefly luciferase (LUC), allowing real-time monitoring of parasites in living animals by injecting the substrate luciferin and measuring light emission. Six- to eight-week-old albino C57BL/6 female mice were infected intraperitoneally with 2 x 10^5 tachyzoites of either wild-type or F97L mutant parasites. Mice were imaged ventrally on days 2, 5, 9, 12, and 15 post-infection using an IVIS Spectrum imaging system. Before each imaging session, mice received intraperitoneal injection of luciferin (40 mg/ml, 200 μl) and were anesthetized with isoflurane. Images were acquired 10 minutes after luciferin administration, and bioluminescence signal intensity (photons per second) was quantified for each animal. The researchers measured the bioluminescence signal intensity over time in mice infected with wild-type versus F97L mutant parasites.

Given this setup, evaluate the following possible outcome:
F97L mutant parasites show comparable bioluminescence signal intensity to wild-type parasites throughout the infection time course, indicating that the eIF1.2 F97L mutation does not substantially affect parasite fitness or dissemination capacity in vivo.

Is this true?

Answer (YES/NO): YES